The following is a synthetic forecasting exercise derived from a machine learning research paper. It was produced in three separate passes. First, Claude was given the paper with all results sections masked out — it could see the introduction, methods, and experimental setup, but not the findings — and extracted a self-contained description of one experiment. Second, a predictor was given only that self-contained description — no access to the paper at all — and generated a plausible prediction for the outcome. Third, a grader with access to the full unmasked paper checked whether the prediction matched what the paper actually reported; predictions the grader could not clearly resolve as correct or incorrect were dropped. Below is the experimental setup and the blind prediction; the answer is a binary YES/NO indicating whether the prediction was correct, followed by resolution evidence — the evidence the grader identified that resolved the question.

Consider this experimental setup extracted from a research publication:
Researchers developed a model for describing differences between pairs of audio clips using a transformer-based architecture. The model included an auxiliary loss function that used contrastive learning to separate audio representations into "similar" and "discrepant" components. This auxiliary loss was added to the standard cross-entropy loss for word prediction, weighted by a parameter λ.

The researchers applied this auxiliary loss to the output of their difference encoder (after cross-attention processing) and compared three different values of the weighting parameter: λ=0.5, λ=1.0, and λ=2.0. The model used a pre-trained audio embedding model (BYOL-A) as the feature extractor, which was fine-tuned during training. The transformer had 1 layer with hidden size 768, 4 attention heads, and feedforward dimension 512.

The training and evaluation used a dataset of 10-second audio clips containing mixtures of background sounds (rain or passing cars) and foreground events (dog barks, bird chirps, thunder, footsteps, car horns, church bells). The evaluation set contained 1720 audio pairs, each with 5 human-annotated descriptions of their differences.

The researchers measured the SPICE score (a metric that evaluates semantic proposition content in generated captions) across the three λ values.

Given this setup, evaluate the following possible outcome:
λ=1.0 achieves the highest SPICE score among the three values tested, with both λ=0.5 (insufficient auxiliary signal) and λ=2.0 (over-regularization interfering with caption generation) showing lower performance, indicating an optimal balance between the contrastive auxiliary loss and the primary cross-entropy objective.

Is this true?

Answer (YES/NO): NO